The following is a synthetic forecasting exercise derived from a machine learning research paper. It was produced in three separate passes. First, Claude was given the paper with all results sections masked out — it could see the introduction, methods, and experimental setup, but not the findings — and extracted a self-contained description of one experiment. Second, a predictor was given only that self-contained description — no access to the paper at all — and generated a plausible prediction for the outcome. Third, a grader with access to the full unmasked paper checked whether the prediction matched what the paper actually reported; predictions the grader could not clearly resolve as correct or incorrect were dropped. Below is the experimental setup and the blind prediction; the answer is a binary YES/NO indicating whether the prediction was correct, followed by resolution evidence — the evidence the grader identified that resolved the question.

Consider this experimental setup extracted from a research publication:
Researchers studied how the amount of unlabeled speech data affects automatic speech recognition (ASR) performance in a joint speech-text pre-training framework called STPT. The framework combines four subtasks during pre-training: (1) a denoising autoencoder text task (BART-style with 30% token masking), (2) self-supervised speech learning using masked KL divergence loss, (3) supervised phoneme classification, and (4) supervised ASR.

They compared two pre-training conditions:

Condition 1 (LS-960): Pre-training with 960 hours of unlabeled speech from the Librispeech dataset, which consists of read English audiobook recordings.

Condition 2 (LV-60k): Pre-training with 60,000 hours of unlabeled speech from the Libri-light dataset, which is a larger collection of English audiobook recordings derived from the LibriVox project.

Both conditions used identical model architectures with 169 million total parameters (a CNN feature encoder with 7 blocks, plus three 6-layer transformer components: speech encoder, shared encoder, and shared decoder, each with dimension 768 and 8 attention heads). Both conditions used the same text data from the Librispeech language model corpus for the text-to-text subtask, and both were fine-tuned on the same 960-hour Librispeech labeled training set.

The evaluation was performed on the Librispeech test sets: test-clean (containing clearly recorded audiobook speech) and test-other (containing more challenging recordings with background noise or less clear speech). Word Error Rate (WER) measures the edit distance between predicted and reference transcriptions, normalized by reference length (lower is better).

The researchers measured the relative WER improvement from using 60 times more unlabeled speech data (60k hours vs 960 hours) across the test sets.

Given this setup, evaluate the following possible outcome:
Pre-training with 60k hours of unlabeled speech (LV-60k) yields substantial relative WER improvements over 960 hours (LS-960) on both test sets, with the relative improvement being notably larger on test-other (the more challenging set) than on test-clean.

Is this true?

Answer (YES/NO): NO